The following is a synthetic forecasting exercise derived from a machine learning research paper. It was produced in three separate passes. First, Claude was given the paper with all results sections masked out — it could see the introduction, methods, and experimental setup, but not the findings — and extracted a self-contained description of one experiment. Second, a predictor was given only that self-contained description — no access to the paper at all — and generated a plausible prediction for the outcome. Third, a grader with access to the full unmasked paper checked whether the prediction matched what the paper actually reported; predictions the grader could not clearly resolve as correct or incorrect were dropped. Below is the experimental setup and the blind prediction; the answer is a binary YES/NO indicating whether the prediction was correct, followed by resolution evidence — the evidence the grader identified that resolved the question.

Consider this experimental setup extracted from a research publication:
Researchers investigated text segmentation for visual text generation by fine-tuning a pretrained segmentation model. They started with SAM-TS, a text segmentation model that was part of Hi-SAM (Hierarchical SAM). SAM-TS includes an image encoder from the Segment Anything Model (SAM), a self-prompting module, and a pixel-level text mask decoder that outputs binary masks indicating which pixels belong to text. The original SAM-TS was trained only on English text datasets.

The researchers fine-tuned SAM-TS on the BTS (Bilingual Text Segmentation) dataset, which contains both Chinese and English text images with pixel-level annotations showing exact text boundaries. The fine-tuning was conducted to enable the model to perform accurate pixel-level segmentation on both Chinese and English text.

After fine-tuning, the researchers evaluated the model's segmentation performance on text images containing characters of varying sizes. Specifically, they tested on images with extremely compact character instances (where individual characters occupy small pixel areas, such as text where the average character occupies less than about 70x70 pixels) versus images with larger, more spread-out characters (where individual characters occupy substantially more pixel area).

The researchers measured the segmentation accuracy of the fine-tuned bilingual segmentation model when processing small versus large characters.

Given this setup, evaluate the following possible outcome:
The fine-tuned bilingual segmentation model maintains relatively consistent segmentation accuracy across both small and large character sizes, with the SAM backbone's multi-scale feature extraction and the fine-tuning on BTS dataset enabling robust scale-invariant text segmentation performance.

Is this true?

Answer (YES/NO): NO